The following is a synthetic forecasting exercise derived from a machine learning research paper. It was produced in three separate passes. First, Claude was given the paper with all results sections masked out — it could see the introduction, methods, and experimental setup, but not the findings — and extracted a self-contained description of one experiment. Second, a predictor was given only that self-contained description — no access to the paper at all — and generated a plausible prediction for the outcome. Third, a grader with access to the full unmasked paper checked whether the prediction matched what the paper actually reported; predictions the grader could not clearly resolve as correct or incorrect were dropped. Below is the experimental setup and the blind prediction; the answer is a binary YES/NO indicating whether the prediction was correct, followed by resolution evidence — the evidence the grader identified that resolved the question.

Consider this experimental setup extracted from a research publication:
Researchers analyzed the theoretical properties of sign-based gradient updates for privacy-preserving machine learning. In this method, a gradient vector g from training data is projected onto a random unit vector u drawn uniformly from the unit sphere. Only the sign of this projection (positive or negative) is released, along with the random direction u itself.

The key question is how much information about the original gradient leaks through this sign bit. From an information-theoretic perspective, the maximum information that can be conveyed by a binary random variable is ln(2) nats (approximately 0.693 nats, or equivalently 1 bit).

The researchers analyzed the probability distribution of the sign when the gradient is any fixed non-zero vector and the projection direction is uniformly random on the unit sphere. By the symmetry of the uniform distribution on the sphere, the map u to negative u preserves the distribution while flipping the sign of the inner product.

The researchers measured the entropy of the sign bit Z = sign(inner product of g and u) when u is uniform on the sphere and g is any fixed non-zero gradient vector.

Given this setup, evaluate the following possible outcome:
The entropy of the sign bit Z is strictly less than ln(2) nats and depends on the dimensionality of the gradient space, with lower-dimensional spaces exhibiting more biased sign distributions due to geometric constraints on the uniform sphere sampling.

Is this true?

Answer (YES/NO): NO